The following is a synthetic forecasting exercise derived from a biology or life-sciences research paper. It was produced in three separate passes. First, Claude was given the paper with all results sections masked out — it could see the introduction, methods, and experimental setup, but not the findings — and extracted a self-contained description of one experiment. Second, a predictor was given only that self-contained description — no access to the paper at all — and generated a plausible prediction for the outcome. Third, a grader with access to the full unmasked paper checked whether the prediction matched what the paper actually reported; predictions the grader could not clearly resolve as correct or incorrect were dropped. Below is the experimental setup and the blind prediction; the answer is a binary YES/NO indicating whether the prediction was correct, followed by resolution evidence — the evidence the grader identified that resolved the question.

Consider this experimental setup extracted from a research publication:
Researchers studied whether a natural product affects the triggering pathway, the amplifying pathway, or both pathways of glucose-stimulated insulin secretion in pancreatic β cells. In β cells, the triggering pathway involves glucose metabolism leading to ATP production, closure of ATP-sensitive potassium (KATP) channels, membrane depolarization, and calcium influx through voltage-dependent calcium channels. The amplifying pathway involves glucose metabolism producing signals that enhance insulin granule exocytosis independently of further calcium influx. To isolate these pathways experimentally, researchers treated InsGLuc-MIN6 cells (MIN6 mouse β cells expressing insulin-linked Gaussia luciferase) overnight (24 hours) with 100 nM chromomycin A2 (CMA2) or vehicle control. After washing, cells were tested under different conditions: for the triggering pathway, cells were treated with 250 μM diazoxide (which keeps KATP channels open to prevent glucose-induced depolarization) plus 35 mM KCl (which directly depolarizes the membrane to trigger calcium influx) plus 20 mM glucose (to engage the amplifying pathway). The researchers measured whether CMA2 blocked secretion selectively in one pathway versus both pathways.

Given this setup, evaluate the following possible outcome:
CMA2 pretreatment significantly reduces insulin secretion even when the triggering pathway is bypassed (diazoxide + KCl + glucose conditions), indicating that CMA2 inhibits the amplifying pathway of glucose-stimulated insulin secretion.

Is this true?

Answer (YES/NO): YES